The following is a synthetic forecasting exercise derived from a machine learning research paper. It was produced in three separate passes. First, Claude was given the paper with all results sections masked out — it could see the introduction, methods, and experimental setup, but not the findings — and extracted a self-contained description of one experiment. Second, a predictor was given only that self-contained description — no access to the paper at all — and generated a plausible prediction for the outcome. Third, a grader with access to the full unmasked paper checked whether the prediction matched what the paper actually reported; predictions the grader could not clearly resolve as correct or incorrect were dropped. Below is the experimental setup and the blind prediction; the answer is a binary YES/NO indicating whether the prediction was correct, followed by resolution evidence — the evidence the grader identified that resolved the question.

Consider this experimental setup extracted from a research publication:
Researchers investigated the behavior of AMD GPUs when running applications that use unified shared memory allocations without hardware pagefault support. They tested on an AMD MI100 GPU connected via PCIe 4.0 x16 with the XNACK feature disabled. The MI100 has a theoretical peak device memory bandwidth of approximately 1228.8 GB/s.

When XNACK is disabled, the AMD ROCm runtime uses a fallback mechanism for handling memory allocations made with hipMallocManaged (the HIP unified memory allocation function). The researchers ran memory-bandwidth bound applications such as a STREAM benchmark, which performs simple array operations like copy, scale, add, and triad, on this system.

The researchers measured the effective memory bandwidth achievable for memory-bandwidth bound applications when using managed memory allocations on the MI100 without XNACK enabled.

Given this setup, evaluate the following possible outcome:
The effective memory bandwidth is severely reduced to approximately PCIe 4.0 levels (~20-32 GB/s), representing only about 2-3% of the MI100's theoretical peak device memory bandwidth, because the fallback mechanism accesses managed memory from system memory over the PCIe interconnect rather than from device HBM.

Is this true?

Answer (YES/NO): YES